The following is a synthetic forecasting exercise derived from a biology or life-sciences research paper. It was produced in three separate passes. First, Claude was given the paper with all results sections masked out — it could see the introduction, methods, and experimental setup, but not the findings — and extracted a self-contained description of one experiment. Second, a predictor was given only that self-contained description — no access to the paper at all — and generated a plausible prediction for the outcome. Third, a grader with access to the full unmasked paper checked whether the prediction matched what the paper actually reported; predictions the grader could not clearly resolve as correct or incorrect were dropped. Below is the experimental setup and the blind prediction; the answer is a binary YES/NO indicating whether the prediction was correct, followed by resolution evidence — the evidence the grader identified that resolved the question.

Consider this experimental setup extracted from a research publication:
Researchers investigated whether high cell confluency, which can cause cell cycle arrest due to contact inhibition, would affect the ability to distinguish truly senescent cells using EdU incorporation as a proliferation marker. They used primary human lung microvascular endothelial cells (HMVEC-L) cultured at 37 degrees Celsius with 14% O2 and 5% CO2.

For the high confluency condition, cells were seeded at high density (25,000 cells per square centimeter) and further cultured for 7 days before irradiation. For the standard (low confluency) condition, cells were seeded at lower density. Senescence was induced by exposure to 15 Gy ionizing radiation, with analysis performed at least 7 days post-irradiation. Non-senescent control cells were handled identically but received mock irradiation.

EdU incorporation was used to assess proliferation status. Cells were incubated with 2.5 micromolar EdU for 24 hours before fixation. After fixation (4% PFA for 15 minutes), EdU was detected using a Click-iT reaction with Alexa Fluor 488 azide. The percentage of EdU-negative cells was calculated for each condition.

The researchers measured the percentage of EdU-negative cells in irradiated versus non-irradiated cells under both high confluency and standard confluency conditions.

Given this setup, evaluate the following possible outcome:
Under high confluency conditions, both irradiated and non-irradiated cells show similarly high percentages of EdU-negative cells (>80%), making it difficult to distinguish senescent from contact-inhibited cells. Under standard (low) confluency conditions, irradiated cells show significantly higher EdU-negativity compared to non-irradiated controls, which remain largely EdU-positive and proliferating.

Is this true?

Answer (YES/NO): NO